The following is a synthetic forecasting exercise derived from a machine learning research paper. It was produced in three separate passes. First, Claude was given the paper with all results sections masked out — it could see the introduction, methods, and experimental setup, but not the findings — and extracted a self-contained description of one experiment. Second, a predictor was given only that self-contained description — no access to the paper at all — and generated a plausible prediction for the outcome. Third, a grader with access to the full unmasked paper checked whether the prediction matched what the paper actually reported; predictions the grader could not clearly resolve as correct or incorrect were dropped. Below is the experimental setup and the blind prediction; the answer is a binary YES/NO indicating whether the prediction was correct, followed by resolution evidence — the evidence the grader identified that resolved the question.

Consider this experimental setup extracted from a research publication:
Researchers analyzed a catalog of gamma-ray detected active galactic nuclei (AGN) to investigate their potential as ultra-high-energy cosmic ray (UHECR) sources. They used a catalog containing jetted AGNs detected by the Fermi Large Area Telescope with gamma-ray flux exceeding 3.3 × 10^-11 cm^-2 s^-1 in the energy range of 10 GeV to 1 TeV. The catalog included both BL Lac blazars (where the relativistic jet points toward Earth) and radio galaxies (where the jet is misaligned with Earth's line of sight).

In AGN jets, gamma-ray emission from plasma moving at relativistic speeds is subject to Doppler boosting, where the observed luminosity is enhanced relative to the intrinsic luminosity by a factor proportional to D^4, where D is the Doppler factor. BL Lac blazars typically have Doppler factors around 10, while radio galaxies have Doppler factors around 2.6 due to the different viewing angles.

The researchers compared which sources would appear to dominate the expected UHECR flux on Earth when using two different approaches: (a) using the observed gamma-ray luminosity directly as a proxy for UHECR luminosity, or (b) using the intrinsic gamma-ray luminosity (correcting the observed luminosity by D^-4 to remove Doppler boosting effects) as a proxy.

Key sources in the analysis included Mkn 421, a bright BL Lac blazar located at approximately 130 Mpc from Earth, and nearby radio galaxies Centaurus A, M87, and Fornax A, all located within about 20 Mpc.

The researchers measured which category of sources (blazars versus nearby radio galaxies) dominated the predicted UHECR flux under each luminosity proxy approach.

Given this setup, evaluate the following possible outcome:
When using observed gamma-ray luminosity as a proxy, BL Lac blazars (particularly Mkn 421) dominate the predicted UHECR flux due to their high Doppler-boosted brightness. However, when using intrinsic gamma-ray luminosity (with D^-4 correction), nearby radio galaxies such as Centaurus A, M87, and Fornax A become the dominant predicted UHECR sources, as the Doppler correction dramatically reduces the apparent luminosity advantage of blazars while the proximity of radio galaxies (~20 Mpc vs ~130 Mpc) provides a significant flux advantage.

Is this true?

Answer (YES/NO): YES